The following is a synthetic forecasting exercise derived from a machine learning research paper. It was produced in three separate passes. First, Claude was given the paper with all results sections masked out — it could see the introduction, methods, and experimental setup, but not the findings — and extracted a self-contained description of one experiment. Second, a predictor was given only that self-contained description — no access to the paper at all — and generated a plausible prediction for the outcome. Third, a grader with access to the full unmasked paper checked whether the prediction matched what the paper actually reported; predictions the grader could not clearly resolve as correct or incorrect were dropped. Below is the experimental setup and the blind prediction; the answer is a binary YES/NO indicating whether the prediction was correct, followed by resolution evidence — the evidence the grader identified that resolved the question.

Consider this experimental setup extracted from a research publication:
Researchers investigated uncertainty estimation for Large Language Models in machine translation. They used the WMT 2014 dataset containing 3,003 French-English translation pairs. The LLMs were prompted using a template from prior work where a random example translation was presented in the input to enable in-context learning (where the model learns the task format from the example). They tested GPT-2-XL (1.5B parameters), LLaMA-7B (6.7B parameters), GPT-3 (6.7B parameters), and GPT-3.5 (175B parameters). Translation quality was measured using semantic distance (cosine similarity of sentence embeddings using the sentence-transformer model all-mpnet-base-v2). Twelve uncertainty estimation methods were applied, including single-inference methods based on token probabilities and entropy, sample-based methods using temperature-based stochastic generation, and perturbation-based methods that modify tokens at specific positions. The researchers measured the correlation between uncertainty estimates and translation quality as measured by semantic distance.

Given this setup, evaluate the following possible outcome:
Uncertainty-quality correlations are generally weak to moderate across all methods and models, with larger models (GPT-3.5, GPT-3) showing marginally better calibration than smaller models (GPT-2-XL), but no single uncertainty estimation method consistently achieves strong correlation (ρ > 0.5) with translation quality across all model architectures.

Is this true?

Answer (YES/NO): NO